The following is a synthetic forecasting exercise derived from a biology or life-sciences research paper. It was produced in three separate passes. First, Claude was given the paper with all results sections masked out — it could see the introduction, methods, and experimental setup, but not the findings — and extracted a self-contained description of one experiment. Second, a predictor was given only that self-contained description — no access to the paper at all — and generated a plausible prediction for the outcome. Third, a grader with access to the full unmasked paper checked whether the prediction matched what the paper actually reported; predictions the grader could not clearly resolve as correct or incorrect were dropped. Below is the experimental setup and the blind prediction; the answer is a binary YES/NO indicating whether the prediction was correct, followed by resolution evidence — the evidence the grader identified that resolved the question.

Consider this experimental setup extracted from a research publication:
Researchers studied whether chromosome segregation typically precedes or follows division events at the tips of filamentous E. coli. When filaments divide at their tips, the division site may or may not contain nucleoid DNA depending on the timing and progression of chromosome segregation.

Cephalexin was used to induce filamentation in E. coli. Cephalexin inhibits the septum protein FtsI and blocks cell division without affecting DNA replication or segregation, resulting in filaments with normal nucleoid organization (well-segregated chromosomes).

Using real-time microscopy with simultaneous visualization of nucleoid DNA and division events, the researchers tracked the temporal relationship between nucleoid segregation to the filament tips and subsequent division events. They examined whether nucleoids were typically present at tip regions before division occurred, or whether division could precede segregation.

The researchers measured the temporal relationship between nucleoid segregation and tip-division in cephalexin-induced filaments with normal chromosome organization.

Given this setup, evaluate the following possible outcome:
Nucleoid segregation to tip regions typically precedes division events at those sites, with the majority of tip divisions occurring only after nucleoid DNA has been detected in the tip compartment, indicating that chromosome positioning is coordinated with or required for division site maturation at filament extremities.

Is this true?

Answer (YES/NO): NO